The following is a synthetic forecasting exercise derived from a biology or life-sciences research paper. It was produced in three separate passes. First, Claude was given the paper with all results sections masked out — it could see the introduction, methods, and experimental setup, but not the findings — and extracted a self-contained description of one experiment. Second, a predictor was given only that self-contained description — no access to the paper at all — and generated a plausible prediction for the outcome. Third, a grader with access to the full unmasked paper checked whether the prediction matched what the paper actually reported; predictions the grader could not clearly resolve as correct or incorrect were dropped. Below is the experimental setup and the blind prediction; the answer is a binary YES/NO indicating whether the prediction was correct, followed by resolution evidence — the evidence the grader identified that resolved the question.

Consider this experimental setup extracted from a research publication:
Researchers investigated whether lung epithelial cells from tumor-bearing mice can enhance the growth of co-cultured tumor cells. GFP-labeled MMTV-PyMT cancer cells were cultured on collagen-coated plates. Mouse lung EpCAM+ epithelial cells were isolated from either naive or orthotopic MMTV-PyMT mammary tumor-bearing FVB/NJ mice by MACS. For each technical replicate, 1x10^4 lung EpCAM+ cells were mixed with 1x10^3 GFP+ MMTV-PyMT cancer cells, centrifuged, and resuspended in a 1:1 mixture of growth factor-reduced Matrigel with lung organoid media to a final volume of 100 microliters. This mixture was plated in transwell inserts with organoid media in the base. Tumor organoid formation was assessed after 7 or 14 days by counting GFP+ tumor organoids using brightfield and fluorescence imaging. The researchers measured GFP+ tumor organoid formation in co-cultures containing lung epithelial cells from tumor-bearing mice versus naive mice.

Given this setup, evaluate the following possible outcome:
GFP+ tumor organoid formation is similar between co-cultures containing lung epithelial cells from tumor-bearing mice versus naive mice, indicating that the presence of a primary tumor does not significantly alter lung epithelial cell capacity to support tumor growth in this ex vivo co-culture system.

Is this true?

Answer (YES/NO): NO